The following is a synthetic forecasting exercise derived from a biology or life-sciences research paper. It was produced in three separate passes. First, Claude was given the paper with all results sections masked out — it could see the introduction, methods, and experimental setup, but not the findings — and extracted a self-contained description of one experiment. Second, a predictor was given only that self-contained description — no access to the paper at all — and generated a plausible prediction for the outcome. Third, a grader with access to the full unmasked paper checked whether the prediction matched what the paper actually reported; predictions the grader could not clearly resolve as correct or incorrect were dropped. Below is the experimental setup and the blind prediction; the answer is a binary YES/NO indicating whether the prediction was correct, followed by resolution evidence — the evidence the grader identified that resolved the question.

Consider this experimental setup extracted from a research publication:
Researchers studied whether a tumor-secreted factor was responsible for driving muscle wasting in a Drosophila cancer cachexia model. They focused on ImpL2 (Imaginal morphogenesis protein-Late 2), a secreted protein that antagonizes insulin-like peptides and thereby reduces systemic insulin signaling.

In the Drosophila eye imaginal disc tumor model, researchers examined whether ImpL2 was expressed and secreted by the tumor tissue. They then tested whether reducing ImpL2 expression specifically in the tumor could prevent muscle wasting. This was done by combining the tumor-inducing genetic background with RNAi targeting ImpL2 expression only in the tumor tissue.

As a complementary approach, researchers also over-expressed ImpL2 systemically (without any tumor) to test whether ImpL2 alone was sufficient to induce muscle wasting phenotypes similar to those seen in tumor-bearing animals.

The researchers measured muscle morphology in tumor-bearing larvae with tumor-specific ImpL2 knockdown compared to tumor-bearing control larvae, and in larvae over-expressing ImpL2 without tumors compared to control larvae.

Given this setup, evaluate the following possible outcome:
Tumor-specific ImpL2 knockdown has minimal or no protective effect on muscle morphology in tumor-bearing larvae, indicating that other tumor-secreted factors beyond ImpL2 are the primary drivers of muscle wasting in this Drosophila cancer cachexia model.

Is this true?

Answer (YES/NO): NO